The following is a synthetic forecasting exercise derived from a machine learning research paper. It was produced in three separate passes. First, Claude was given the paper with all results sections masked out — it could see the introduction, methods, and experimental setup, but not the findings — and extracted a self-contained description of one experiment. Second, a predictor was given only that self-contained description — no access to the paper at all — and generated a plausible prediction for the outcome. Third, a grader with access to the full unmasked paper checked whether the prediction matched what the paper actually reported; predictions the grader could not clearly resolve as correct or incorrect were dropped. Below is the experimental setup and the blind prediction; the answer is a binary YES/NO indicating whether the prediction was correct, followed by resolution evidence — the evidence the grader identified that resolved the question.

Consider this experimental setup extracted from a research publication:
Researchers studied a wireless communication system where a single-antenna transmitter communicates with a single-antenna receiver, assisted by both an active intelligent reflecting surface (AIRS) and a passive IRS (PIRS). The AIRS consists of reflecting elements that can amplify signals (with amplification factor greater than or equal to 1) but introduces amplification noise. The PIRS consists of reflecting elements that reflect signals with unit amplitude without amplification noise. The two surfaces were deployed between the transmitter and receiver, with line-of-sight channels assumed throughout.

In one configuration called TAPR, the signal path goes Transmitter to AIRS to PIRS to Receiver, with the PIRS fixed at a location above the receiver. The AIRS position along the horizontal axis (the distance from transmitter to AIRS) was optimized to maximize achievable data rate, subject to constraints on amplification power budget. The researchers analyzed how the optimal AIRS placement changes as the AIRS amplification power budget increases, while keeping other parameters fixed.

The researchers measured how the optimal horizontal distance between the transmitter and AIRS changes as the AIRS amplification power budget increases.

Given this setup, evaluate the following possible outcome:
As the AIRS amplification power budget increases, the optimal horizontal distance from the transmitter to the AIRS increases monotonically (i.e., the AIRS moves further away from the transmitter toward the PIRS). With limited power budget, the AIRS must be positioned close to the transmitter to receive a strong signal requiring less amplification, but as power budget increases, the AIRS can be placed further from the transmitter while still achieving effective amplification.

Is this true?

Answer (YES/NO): NO